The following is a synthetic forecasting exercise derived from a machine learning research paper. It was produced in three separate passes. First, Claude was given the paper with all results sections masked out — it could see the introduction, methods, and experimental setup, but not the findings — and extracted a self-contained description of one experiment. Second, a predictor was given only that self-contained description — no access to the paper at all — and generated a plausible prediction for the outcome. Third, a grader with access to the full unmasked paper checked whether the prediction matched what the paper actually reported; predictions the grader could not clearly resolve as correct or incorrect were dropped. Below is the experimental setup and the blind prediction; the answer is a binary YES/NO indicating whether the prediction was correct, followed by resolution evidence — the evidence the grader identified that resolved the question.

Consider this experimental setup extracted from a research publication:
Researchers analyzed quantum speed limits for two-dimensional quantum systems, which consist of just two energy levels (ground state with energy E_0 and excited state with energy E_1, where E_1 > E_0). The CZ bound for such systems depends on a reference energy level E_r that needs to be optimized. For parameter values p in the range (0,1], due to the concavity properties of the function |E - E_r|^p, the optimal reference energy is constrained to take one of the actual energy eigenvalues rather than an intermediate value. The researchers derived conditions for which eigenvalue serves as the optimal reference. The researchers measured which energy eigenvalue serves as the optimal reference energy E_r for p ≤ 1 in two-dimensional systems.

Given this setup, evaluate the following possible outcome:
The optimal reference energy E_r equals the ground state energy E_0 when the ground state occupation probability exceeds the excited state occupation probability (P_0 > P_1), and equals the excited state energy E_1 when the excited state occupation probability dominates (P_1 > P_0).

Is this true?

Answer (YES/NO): YES